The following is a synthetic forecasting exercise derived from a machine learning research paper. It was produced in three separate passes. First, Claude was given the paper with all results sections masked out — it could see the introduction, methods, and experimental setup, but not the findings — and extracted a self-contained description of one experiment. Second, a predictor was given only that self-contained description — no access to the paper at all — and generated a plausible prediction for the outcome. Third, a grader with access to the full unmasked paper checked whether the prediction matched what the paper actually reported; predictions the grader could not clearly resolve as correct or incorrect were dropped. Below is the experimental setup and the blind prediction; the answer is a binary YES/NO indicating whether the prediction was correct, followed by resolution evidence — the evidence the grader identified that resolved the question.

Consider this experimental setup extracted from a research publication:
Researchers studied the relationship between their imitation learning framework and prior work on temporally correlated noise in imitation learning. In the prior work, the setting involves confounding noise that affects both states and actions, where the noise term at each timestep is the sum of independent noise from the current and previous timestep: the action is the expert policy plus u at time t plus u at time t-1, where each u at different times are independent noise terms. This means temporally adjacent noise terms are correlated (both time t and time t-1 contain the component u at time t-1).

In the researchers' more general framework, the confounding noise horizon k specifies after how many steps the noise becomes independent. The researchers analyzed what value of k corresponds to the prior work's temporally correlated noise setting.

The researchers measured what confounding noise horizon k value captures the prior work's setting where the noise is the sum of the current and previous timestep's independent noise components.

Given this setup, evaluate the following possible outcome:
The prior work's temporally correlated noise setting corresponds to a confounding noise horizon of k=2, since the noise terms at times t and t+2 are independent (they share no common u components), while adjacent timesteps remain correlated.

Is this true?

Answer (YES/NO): YES